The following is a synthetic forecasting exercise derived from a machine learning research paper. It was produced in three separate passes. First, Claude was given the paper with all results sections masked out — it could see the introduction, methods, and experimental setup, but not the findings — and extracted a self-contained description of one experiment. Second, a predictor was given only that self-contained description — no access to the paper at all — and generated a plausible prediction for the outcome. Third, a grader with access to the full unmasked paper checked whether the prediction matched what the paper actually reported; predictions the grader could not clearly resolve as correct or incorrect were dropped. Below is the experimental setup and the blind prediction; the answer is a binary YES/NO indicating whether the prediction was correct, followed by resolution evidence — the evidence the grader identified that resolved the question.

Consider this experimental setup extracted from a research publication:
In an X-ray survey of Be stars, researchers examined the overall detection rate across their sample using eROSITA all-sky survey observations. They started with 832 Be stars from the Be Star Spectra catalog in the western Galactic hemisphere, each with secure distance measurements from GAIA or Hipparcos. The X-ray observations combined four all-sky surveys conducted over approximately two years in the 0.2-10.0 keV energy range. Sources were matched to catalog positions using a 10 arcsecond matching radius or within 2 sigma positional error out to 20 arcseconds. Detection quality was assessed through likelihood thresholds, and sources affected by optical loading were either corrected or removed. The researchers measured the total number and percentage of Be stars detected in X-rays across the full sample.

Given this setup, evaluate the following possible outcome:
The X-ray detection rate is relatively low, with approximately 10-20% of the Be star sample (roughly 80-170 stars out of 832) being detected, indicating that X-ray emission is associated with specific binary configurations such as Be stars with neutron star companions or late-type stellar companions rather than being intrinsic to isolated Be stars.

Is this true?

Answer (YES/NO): NO